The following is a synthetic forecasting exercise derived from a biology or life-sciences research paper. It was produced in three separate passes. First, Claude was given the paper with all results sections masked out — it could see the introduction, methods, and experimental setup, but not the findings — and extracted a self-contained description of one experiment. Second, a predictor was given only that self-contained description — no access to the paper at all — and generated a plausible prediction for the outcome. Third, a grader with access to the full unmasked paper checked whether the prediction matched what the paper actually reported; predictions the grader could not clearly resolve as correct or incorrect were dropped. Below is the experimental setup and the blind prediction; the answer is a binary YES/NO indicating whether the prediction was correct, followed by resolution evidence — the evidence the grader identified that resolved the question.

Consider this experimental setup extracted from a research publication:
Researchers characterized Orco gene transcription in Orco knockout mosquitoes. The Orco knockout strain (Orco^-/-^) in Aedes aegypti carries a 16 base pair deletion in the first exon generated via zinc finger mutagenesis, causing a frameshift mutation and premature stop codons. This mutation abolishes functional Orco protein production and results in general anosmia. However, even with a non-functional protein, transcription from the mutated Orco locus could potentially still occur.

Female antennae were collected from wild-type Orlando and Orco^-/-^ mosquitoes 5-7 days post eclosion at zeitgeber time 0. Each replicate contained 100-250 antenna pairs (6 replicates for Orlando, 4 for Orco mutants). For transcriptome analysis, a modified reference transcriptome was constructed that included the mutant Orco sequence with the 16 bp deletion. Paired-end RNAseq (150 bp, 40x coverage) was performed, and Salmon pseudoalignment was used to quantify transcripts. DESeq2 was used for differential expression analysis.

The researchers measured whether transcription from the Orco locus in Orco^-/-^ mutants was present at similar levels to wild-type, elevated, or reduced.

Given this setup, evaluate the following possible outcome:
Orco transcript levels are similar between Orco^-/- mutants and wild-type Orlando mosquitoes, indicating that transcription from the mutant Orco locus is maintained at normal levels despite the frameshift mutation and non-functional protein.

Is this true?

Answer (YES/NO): NO